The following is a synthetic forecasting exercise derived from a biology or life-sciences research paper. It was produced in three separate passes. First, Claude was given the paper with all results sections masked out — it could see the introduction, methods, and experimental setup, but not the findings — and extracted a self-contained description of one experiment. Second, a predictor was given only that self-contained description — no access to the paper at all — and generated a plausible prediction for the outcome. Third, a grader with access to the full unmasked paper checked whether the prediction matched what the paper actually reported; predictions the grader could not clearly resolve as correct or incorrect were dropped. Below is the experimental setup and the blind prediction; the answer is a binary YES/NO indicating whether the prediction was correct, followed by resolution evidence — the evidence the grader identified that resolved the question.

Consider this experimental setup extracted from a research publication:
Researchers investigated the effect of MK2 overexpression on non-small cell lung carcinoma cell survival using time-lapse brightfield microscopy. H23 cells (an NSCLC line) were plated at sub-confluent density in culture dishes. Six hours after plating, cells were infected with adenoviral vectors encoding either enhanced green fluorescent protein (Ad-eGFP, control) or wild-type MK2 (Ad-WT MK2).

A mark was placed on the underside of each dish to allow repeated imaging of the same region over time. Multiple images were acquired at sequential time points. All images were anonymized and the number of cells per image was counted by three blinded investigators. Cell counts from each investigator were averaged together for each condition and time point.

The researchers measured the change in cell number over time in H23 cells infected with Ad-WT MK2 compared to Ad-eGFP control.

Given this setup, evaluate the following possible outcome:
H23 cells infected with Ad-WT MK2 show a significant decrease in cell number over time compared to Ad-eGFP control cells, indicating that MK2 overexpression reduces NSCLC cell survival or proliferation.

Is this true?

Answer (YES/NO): YES